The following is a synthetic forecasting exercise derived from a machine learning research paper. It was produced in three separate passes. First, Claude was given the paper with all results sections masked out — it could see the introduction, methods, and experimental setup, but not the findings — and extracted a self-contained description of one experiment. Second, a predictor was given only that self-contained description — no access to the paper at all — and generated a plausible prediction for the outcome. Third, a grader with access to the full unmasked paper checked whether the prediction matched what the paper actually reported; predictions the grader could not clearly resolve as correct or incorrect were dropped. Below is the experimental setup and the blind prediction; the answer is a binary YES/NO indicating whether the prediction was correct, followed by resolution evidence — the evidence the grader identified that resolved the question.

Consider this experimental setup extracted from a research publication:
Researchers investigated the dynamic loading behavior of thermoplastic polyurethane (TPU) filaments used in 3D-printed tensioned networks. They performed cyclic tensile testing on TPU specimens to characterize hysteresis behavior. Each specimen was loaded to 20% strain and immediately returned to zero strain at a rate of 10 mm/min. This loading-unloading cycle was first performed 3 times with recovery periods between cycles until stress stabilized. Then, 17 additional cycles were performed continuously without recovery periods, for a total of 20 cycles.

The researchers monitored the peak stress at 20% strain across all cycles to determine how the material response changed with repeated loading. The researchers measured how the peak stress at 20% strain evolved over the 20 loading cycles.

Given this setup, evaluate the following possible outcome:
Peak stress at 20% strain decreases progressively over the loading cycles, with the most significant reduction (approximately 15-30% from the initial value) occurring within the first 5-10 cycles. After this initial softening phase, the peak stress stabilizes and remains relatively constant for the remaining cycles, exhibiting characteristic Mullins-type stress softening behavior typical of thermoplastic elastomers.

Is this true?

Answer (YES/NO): NO